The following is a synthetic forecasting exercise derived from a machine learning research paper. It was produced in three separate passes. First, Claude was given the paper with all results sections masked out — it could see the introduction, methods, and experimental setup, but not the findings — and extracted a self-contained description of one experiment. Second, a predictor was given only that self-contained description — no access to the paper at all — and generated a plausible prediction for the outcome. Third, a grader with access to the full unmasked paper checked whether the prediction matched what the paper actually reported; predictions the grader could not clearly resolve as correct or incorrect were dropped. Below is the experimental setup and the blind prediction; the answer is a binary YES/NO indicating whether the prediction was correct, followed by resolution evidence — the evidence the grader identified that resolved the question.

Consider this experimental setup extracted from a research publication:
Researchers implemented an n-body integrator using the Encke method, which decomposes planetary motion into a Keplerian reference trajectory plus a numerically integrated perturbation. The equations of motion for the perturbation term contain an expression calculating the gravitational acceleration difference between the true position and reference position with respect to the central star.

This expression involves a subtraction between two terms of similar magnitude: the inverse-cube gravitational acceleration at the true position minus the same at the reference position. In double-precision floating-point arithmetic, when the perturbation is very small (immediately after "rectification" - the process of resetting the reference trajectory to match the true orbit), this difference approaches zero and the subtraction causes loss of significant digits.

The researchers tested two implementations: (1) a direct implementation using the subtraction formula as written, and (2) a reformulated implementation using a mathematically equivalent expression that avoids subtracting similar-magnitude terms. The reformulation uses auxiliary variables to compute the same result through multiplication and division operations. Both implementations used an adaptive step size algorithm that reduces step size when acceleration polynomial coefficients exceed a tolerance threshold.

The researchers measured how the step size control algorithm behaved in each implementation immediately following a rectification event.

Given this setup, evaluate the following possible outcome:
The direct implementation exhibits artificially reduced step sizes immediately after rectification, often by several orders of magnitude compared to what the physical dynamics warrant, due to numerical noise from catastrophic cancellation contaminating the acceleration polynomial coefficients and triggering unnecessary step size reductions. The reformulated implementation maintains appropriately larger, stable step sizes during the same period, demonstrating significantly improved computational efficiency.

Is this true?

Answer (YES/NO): YES